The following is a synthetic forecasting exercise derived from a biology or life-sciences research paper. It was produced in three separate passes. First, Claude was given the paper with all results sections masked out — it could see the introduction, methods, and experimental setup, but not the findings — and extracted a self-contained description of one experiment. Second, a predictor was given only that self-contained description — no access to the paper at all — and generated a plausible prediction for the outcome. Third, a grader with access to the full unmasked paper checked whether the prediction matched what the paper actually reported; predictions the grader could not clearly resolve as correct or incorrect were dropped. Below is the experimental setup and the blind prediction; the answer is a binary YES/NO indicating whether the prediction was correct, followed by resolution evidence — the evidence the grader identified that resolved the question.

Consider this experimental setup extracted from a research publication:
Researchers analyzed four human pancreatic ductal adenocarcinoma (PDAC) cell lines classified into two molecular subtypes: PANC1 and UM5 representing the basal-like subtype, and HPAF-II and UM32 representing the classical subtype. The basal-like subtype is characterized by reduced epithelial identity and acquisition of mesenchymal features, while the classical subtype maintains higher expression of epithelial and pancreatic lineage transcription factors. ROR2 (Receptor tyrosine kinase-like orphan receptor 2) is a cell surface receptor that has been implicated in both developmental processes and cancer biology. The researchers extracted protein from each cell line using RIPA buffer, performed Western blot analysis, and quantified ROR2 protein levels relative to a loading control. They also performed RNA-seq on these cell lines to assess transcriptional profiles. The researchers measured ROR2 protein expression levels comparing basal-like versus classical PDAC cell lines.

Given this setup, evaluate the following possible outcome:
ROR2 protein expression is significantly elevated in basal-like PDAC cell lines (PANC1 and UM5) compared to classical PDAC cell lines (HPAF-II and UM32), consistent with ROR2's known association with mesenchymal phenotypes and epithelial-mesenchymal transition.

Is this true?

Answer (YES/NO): YES